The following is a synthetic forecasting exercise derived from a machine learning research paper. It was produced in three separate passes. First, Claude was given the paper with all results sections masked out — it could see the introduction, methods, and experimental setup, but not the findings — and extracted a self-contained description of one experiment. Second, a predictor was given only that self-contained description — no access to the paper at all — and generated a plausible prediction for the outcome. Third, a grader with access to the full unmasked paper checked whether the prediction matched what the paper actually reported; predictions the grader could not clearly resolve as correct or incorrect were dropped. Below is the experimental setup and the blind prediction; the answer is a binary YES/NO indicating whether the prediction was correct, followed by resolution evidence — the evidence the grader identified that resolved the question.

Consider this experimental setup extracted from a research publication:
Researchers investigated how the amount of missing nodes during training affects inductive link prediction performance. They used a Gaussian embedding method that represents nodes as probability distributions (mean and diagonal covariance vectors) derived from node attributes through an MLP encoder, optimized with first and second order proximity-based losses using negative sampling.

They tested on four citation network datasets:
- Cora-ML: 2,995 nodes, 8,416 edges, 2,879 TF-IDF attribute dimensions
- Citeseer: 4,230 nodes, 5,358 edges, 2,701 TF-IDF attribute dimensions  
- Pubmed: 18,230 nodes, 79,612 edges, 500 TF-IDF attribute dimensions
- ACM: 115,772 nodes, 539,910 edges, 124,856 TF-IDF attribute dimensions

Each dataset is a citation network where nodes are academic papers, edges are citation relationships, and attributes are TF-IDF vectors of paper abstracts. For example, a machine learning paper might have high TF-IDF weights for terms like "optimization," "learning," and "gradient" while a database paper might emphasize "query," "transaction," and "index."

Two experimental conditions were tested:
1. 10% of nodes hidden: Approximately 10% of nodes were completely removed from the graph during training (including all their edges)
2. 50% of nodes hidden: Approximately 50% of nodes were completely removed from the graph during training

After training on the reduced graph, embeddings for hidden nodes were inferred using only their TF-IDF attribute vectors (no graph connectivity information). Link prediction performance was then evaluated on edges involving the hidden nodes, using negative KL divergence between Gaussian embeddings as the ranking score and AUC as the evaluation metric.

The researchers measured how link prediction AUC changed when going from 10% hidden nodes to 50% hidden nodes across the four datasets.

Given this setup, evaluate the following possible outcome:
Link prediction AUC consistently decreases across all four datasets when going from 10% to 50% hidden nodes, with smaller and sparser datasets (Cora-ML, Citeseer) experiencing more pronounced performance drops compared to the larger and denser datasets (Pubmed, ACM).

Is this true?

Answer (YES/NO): YES